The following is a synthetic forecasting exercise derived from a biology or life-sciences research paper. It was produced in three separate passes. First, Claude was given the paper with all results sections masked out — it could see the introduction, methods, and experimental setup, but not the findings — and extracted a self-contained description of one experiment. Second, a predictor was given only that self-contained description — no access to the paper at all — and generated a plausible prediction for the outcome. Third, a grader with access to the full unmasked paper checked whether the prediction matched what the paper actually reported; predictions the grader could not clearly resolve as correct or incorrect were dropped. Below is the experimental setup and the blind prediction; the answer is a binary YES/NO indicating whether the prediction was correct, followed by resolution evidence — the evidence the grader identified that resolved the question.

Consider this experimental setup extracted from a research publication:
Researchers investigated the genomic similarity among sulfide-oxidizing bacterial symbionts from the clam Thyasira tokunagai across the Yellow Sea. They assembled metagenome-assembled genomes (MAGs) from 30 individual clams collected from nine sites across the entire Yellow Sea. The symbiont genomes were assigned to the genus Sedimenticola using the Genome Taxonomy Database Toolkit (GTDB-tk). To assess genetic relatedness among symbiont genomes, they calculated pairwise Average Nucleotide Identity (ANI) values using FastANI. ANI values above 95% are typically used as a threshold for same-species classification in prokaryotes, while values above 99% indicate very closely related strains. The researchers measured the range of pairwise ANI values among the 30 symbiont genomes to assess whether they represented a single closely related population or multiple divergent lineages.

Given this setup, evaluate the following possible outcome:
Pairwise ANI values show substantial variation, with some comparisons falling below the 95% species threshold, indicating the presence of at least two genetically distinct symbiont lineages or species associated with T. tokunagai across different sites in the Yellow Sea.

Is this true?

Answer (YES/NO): NO